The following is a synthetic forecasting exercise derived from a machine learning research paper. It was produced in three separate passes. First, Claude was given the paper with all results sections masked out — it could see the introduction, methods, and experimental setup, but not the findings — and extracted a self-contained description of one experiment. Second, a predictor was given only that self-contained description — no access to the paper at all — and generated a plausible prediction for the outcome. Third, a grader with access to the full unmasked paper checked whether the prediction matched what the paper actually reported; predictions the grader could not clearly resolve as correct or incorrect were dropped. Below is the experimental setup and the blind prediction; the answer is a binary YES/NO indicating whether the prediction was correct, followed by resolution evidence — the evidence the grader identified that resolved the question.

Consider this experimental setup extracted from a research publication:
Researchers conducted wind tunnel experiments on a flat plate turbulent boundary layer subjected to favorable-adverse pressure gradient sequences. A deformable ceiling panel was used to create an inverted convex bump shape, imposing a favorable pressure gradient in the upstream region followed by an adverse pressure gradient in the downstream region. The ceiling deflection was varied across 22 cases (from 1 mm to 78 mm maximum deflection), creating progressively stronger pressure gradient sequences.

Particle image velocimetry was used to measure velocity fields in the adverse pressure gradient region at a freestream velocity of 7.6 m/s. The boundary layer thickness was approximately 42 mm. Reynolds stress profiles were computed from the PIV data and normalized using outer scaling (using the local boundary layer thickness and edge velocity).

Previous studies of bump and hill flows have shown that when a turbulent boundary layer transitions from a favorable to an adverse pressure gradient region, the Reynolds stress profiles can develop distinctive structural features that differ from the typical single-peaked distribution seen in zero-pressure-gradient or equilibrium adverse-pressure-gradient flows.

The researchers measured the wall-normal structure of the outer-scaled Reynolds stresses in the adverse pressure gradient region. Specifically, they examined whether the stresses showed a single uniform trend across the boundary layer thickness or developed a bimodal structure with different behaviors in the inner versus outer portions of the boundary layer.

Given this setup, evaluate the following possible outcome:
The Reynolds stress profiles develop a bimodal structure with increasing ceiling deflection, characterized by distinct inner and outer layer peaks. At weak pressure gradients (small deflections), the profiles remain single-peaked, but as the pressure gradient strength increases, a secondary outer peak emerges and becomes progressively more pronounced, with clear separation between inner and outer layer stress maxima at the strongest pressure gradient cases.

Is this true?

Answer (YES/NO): NO